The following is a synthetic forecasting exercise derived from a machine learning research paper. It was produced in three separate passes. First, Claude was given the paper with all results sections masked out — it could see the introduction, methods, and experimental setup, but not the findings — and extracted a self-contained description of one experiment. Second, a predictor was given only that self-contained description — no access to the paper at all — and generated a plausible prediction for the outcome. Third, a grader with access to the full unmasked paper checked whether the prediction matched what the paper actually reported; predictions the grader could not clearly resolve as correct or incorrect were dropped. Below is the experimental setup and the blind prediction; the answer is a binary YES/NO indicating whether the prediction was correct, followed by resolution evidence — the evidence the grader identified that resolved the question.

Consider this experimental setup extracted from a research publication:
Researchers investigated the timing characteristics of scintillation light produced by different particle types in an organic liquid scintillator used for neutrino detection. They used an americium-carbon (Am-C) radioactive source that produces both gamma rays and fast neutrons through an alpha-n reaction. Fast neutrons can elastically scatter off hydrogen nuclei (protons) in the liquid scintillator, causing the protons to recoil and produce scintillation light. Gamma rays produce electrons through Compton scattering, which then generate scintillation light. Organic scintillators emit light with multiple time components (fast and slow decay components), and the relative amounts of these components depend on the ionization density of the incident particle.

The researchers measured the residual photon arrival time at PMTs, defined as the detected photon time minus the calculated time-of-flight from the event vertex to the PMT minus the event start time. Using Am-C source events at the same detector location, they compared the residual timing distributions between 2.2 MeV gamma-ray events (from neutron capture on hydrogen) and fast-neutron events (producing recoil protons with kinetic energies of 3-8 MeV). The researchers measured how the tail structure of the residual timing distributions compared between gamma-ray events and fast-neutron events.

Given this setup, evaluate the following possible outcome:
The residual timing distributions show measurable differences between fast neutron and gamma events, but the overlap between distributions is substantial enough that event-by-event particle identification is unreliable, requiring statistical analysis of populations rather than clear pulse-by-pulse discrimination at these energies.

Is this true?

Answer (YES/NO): NO